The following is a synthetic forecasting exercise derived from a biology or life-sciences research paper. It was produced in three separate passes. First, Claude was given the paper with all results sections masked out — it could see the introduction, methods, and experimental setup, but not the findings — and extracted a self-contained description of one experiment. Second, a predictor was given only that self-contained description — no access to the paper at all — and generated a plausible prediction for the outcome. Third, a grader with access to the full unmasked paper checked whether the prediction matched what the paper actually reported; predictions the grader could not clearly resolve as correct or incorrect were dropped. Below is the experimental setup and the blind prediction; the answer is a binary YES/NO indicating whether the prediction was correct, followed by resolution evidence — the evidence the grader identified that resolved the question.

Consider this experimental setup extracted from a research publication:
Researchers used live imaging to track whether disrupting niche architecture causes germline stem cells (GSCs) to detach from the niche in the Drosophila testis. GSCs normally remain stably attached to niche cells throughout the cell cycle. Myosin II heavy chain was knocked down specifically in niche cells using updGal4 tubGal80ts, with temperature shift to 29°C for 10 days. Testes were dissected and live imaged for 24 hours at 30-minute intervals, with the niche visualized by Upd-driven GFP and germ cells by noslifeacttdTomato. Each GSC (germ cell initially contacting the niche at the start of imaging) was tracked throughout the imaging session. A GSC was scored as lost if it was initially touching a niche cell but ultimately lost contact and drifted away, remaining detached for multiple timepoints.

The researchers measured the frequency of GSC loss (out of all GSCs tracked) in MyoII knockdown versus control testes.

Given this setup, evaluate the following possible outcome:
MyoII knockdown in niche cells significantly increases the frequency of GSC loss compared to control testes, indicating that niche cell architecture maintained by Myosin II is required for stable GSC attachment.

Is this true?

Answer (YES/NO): YES